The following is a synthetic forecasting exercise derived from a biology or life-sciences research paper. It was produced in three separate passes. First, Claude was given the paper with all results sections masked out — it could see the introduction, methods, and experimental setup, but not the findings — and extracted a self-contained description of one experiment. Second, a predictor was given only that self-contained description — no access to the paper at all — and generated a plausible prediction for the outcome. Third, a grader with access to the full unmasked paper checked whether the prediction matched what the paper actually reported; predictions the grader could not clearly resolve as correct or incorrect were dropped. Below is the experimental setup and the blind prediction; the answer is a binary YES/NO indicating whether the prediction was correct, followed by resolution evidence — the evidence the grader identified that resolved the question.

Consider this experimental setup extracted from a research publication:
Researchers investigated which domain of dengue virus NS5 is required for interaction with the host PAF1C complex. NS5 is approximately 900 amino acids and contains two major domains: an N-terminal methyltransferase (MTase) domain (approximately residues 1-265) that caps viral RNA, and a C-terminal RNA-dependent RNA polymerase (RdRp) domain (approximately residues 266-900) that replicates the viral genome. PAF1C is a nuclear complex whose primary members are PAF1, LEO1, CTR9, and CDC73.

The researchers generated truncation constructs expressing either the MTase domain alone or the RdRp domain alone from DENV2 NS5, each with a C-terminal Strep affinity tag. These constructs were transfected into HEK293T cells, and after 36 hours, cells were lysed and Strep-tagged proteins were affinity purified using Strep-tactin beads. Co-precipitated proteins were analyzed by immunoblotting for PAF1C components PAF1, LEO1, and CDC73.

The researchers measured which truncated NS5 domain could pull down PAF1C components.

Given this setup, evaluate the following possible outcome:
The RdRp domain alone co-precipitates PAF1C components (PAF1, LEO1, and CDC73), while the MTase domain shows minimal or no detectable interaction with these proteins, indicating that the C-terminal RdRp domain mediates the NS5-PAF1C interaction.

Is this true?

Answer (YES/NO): NO